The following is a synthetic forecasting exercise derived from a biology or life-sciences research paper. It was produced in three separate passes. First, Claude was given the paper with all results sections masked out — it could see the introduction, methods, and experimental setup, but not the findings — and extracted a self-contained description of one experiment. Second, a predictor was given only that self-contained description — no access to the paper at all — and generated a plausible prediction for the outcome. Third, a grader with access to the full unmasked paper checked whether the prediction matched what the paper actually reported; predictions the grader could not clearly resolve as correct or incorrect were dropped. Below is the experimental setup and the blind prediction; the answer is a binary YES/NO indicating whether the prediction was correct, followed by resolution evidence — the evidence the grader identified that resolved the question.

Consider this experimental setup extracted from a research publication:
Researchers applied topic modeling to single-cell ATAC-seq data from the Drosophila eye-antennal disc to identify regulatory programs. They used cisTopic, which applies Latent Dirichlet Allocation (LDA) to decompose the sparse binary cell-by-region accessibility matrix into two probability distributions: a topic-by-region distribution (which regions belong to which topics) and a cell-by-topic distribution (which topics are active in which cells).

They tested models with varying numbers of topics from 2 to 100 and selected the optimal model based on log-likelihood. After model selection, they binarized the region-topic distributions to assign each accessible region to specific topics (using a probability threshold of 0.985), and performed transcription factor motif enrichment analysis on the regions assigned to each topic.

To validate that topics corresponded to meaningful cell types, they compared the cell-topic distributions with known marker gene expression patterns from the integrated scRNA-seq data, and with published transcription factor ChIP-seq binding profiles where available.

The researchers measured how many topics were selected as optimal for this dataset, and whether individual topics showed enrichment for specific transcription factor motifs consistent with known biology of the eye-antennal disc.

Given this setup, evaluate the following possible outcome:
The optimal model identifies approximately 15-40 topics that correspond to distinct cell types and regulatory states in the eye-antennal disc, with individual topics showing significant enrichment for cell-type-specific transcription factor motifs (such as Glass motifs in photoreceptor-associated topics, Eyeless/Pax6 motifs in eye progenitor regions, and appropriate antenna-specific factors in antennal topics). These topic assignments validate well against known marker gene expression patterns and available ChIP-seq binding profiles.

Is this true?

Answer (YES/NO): NO